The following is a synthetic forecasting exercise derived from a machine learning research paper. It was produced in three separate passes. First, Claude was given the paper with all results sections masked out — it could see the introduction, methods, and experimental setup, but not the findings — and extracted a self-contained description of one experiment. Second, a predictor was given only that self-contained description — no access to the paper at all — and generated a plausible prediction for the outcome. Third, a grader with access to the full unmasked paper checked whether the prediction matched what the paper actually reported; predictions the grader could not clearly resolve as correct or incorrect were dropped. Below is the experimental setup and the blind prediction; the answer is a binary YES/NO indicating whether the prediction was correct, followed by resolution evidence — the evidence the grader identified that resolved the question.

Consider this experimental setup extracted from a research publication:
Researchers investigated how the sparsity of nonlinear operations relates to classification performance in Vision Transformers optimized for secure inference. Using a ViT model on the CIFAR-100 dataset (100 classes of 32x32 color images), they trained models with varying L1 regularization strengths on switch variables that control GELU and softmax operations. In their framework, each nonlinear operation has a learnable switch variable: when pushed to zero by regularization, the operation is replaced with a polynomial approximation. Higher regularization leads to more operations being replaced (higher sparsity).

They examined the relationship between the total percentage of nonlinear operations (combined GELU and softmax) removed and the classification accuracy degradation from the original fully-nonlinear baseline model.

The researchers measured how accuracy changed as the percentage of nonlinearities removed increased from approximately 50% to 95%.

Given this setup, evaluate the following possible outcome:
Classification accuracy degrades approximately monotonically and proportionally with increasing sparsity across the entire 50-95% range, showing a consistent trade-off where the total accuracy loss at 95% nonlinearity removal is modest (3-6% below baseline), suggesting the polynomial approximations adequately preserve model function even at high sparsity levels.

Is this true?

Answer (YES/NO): NO